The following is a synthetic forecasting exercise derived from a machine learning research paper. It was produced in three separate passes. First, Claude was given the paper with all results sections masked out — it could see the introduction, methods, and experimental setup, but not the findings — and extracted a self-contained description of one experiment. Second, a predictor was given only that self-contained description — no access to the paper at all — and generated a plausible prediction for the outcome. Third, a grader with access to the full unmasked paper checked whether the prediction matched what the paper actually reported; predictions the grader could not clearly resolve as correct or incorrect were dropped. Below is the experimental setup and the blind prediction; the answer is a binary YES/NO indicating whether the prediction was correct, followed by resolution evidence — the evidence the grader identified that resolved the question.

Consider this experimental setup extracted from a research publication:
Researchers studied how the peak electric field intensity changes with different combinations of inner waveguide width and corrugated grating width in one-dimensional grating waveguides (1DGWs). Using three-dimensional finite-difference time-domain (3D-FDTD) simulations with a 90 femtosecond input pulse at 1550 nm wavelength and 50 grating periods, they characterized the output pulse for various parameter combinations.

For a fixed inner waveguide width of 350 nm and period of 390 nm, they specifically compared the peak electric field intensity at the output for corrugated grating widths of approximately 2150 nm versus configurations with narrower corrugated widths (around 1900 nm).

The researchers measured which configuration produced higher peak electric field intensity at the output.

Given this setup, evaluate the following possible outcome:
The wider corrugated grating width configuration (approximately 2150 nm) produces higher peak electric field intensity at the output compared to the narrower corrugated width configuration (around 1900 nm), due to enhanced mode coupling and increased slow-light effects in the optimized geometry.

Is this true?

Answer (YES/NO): NO